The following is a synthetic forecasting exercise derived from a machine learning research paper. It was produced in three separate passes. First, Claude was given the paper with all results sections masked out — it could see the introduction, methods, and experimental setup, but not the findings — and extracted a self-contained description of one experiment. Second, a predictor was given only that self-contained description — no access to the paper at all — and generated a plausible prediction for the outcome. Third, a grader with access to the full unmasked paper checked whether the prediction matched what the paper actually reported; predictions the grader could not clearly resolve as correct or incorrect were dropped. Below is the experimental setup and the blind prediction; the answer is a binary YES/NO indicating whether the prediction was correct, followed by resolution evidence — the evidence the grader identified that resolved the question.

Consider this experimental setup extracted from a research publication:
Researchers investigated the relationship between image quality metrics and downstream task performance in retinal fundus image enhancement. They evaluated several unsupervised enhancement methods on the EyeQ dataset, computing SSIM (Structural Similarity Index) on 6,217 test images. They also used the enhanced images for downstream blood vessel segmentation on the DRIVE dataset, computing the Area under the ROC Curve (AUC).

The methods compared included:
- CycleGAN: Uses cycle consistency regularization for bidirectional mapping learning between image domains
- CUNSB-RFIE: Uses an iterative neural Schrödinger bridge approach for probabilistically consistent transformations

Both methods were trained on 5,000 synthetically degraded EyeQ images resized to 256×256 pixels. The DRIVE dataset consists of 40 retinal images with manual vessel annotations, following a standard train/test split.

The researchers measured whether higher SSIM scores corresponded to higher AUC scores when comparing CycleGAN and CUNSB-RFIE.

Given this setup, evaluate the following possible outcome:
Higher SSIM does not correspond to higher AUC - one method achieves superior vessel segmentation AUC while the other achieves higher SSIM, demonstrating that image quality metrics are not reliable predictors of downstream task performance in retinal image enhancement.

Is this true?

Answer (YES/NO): YES